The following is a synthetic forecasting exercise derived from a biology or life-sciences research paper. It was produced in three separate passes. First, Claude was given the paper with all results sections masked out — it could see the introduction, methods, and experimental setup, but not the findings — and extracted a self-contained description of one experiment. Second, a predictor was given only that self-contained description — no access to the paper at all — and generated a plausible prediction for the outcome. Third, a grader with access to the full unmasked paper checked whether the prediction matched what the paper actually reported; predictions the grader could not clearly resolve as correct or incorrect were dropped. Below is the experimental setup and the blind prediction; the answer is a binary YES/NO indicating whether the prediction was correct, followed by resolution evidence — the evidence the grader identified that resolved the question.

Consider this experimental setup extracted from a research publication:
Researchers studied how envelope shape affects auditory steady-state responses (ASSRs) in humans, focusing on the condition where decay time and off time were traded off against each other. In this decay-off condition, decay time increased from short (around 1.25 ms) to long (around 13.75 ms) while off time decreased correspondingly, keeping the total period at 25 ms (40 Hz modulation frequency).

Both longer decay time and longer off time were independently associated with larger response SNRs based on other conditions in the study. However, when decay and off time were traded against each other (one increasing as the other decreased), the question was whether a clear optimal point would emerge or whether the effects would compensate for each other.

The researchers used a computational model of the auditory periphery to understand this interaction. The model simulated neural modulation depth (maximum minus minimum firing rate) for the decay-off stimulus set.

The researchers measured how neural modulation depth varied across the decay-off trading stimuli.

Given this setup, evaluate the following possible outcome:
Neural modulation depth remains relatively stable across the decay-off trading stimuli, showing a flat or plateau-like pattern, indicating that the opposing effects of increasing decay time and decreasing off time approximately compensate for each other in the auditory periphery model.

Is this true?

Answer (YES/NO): YES